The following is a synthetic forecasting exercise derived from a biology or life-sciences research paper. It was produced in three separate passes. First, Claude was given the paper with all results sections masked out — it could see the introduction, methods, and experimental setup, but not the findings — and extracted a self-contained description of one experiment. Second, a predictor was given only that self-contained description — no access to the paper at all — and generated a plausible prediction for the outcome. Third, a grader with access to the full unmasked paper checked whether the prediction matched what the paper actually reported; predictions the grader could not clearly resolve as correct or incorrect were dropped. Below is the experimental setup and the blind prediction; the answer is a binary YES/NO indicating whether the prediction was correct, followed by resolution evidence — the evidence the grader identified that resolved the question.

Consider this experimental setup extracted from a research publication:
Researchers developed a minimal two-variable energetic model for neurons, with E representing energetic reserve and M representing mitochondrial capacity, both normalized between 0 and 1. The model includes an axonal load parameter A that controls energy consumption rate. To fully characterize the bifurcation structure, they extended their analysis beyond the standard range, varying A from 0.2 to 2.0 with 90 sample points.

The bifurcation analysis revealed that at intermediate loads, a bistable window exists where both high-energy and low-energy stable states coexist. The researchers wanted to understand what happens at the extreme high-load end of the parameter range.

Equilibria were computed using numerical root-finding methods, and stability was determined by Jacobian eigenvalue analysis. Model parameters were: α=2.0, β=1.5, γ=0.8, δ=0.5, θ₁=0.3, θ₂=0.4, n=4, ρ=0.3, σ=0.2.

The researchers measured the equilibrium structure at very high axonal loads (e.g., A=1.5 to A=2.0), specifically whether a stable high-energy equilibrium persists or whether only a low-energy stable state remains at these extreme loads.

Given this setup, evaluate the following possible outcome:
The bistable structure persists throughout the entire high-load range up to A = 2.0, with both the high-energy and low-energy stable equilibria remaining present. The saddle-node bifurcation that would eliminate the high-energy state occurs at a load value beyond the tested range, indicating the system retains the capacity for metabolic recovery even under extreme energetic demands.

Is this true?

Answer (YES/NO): NO